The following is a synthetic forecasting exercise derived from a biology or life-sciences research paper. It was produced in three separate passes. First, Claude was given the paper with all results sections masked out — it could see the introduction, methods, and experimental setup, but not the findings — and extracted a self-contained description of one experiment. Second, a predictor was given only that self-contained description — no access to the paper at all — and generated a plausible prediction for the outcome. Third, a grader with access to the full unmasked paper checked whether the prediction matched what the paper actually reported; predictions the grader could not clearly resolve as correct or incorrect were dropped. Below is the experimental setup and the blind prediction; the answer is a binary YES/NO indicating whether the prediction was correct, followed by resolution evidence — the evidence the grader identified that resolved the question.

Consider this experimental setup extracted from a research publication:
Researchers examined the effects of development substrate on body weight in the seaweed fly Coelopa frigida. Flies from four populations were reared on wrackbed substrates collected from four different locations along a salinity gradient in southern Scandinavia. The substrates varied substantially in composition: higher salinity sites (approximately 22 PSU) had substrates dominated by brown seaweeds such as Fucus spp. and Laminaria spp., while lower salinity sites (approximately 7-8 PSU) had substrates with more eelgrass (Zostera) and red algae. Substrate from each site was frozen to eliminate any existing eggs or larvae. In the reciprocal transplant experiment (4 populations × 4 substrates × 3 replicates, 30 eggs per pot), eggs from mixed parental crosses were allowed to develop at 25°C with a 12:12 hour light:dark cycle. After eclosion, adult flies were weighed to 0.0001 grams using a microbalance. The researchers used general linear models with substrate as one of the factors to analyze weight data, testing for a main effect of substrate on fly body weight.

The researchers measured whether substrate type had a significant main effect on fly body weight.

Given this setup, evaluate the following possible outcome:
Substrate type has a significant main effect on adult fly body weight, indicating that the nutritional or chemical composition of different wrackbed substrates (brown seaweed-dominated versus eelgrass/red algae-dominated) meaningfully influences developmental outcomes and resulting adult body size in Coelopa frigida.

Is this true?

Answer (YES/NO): YES